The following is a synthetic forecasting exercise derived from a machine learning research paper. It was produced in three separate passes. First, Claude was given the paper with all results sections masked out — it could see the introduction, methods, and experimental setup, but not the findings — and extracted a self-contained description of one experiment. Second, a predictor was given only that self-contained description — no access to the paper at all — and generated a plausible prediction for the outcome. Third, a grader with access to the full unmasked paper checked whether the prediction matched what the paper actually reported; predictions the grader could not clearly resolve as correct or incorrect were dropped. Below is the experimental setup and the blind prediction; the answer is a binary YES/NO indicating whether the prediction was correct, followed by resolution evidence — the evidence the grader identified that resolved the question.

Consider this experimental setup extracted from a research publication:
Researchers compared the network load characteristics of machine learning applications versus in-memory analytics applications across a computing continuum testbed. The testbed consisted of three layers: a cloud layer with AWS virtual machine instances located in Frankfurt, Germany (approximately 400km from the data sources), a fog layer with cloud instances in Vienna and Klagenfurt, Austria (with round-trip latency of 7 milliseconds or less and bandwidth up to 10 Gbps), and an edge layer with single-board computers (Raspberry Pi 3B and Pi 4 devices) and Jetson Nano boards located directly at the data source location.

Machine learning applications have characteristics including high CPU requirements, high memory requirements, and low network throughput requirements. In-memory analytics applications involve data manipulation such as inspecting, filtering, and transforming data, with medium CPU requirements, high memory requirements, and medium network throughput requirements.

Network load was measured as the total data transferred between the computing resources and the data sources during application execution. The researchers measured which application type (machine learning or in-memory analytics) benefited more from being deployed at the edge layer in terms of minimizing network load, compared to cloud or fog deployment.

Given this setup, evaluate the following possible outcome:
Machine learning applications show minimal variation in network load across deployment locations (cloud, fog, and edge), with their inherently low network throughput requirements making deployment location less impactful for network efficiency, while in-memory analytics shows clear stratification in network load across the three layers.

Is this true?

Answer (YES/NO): NO